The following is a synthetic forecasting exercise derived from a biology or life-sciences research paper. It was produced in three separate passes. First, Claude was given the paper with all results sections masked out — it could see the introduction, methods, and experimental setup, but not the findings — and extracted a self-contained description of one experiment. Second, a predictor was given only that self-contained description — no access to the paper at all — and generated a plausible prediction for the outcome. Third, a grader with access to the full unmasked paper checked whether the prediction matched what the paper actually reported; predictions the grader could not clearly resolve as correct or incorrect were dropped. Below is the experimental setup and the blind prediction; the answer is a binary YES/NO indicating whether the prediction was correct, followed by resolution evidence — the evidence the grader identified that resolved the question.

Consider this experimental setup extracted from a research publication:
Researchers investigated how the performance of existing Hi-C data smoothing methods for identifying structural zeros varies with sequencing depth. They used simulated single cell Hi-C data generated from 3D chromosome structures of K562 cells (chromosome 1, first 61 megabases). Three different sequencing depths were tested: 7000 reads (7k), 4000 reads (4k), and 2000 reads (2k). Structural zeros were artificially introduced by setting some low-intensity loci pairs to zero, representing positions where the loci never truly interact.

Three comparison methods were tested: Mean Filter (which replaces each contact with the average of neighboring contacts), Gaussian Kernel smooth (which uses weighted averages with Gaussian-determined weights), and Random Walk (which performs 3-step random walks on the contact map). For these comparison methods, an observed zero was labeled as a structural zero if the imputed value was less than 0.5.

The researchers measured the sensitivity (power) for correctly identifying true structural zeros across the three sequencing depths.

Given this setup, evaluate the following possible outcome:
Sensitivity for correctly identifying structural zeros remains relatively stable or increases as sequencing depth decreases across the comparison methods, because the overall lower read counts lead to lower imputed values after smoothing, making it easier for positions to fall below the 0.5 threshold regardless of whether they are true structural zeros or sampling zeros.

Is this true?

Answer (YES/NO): YES